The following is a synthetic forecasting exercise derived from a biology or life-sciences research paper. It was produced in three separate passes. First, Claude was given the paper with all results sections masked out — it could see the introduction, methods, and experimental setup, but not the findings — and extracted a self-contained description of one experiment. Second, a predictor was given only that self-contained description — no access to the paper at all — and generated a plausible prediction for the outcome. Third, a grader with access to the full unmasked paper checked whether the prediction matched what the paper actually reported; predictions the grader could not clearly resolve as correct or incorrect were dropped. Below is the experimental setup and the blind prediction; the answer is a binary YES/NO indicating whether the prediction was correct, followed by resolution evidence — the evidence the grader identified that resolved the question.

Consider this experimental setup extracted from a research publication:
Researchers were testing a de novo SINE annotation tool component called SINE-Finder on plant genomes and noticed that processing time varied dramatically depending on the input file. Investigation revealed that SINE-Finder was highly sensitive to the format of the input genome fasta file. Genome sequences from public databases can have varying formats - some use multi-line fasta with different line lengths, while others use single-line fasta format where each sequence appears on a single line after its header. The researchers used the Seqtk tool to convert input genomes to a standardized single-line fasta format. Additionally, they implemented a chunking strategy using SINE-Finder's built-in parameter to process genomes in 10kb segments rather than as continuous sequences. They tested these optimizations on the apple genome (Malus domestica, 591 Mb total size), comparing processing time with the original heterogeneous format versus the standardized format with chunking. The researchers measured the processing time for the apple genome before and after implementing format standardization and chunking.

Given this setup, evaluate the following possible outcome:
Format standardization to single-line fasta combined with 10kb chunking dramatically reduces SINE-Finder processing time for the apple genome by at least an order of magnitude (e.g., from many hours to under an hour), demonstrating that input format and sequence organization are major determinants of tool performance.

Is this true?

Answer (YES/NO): YES